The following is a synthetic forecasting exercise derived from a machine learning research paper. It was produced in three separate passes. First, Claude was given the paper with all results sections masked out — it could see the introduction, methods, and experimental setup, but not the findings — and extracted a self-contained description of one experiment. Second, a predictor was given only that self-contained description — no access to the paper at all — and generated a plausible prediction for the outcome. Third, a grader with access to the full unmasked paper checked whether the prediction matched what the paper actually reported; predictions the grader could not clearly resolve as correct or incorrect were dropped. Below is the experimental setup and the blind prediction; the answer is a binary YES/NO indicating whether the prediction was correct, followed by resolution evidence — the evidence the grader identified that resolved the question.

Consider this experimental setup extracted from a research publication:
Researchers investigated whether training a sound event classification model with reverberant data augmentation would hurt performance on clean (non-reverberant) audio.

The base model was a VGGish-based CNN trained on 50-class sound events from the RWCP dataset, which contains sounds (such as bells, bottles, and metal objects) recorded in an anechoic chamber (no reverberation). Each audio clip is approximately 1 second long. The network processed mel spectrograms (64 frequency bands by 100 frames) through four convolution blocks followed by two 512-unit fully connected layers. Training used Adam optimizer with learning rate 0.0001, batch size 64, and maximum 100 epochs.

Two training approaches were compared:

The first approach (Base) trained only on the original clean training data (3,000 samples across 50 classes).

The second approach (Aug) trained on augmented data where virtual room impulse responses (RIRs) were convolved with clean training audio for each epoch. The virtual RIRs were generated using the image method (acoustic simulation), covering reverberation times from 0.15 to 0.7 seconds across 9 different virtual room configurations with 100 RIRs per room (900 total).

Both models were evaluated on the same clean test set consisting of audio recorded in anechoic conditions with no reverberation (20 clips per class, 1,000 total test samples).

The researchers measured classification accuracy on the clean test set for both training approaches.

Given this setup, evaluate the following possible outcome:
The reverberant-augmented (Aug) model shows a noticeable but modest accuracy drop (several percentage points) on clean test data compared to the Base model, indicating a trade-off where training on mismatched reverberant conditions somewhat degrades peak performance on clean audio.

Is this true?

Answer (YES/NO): NO